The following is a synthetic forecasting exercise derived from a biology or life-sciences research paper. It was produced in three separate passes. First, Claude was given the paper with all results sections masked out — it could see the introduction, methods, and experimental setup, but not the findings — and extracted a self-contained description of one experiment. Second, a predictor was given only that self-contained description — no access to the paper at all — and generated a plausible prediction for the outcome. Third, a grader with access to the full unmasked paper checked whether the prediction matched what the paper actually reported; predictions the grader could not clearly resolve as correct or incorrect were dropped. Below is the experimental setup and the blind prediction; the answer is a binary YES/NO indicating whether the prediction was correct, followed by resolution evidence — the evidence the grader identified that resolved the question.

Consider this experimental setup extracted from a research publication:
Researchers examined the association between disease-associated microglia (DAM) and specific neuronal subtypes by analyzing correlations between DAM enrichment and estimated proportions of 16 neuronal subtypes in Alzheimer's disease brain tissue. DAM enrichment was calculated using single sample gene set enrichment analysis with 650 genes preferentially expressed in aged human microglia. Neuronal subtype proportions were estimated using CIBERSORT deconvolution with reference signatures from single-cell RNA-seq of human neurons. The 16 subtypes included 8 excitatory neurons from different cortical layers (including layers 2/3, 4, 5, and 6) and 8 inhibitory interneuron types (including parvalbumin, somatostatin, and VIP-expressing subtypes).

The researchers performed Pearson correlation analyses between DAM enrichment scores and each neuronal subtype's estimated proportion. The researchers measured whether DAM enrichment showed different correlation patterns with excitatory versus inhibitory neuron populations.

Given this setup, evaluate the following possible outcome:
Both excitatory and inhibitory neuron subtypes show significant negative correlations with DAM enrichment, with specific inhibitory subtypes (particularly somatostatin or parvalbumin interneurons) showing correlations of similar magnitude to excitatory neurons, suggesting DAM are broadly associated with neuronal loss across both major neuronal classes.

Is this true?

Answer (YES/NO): NO